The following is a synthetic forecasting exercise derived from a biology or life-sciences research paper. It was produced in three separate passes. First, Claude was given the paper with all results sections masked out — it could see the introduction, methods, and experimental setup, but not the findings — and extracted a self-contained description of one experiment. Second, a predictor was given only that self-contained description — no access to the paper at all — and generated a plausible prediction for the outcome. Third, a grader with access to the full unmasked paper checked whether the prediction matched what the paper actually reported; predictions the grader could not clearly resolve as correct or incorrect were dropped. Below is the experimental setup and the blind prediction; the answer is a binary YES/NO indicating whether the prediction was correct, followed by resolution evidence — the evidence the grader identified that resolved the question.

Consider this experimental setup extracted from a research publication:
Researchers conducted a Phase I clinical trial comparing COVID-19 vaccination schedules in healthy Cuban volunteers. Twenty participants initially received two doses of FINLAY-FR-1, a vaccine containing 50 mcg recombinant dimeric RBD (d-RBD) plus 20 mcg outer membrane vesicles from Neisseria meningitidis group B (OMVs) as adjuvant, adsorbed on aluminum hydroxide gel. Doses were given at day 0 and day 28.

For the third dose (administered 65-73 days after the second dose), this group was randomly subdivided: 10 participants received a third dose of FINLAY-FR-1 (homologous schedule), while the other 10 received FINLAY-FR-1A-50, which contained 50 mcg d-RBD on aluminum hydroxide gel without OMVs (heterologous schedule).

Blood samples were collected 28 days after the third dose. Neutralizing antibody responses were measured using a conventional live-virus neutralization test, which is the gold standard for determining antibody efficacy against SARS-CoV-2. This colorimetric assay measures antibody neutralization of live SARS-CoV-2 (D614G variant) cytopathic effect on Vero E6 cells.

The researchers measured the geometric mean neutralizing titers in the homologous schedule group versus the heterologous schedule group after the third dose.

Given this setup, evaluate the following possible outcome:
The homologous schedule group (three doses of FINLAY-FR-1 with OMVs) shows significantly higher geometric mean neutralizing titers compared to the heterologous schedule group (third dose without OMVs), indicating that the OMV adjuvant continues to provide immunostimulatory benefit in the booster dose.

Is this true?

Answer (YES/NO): NO